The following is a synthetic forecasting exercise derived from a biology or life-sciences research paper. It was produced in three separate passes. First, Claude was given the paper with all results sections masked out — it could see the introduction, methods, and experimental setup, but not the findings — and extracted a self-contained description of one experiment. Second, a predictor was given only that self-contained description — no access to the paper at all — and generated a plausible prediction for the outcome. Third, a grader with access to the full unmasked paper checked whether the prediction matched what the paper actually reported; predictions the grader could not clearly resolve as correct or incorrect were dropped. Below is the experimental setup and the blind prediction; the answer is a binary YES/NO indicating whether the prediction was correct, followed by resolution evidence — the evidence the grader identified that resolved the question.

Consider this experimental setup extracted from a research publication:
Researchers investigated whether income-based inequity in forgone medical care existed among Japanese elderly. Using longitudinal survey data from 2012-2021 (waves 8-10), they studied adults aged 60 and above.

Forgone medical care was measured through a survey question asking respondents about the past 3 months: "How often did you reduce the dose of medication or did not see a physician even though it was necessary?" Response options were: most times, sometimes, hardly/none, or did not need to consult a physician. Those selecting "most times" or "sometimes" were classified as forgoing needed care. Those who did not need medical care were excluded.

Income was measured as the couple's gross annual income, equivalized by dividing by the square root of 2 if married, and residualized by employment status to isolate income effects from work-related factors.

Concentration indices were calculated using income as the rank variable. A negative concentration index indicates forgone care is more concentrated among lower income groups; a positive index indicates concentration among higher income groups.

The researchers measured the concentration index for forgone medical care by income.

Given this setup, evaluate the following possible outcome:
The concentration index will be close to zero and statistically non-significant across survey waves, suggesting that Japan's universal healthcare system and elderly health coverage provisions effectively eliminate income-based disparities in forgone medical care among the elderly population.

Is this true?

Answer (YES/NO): YES